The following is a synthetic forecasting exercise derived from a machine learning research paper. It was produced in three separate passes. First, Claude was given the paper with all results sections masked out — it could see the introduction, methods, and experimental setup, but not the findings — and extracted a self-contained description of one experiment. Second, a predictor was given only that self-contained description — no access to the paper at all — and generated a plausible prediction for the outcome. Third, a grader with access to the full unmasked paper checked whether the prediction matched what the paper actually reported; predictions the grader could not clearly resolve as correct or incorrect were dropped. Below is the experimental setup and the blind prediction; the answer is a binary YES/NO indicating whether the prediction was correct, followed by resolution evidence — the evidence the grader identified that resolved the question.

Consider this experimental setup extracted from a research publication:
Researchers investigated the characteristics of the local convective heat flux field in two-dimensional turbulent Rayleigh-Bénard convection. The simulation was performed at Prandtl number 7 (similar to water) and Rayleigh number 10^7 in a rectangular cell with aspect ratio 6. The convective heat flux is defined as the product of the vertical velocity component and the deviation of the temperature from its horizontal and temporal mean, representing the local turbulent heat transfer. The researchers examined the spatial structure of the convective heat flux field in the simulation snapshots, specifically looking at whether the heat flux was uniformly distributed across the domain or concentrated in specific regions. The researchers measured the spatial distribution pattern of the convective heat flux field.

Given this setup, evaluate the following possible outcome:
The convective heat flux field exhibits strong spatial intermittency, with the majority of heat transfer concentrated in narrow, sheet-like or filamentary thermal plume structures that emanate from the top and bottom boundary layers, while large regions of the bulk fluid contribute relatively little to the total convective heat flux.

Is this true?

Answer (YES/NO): YES